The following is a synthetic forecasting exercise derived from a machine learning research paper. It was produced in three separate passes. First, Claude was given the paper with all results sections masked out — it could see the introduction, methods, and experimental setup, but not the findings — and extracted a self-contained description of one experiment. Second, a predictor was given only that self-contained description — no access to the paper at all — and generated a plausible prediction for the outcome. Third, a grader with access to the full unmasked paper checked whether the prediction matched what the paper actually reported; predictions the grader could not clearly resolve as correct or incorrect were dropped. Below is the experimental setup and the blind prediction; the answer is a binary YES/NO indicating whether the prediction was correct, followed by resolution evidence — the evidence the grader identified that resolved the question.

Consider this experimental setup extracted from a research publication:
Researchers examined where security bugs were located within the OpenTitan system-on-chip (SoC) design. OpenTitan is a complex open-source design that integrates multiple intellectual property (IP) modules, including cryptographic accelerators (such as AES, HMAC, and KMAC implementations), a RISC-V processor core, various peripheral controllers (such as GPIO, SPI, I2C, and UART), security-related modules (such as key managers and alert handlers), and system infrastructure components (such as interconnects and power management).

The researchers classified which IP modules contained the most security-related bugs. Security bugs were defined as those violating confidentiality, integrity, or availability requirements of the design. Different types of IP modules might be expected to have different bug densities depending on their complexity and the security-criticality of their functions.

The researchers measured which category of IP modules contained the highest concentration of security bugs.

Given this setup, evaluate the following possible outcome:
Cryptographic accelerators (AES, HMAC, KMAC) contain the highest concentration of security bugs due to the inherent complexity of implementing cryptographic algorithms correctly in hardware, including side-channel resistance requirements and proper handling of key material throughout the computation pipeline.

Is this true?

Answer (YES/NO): YES